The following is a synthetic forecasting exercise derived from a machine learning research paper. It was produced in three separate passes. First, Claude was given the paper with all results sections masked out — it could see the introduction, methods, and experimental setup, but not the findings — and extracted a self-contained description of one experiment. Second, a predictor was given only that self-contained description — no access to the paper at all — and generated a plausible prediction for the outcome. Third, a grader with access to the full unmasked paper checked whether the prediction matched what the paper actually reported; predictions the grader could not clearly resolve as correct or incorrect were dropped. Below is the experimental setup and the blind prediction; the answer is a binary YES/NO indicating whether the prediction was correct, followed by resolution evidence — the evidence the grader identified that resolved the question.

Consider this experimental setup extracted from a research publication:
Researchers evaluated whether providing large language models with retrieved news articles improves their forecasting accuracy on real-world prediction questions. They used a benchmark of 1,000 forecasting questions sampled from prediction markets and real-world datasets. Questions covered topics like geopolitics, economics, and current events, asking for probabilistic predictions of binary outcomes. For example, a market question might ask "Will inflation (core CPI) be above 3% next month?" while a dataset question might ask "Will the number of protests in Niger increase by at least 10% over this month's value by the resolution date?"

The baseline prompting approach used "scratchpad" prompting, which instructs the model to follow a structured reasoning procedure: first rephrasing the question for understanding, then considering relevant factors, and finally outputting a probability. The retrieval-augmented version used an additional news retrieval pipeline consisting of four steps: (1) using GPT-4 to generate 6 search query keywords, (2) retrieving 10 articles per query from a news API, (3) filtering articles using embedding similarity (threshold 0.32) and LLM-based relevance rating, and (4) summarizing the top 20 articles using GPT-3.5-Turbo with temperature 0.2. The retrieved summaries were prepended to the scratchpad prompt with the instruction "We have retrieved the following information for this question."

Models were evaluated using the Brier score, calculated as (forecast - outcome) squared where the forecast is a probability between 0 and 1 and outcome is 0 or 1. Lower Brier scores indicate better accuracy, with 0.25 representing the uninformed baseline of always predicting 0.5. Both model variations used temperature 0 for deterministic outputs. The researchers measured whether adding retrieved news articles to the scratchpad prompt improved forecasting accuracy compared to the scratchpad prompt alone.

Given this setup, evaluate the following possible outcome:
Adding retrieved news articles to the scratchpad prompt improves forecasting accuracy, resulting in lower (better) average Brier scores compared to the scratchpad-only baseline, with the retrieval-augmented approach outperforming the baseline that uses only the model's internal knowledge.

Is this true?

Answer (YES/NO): NO